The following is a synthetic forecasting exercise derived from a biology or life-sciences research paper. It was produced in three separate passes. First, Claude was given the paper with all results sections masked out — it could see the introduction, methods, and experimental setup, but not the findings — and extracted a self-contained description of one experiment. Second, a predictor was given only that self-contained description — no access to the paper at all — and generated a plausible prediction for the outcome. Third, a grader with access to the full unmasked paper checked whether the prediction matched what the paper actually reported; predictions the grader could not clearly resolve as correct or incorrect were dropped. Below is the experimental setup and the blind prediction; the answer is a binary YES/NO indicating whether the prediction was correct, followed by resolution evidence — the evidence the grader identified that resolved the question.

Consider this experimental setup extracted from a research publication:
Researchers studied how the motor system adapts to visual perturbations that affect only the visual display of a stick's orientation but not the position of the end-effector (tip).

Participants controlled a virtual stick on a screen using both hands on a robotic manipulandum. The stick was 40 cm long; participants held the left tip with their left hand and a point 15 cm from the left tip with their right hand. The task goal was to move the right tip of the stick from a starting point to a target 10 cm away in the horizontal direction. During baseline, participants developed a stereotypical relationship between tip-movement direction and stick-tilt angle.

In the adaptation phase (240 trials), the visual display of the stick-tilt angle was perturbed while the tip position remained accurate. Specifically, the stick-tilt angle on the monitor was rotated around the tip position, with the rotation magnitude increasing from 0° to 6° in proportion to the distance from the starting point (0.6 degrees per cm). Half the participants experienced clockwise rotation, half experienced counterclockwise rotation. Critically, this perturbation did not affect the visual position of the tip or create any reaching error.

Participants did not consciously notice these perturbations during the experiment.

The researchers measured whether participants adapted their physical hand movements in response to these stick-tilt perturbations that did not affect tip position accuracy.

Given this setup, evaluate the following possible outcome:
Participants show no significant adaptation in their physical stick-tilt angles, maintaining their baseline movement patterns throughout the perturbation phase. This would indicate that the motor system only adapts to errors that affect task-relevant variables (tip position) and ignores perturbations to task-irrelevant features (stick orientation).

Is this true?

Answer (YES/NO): NO